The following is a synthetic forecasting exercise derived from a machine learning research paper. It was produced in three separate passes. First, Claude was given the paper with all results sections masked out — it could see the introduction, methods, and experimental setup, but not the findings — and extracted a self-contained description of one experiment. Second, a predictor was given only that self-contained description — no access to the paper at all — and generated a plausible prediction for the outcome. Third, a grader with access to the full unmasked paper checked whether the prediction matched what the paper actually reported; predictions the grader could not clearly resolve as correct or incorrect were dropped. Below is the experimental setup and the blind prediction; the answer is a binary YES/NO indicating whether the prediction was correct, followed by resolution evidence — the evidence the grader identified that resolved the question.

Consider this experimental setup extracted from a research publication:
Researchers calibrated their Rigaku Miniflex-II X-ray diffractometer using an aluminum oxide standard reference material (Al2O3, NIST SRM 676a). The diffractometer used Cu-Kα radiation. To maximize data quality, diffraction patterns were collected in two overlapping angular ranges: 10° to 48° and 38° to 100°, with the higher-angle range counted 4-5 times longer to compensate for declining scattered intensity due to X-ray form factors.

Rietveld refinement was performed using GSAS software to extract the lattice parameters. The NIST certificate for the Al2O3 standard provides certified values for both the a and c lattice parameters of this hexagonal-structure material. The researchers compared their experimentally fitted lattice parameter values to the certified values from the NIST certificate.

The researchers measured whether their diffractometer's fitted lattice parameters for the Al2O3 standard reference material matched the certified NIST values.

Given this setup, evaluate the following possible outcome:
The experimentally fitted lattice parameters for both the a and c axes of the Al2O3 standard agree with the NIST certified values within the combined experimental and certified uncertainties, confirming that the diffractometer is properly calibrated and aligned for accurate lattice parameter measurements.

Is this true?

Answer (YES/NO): NO